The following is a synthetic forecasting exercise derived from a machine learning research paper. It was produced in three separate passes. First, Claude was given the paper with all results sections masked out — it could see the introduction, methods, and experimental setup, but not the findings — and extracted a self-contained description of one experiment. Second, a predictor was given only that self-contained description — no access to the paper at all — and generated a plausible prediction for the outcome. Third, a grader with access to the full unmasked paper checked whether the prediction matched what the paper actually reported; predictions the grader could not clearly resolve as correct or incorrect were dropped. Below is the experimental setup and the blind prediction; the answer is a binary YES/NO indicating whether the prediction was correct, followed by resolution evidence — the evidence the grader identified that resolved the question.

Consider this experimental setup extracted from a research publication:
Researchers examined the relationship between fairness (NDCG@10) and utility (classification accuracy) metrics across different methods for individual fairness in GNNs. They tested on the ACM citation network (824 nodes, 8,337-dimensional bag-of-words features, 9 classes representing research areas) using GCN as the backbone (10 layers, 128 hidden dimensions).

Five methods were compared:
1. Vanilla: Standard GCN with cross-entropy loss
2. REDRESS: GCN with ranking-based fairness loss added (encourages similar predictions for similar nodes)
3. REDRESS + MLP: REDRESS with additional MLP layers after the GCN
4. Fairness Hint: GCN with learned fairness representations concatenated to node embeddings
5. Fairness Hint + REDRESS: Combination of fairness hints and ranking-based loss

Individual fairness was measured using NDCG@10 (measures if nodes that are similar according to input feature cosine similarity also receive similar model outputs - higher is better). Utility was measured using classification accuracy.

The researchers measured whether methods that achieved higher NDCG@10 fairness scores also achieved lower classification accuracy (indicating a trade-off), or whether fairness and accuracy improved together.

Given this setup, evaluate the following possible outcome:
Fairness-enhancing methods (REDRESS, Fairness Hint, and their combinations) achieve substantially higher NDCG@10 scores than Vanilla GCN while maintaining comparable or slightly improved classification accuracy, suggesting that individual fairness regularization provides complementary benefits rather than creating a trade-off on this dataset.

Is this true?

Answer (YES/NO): NO